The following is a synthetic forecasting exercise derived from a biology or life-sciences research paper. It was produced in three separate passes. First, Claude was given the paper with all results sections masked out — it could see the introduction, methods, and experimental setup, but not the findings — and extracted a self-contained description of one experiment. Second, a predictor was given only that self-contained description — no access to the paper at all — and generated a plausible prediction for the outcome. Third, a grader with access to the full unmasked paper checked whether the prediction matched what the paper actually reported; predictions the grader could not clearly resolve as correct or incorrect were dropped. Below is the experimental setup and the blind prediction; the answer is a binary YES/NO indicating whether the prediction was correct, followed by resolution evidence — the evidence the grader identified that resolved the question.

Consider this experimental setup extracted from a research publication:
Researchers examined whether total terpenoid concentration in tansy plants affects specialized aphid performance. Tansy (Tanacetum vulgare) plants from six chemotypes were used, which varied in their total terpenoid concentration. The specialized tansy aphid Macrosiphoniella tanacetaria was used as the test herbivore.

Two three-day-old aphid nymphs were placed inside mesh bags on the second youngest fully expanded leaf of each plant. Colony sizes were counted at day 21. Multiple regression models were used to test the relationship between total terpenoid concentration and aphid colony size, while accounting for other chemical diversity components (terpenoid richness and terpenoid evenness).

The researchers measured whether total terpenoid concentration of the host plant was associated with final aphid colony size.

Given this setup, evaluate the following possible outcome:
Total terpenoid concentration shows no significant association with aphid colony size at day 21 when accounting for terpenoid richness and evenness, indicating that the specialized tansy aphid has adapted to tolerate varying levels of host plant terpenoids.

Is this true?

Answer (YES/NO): YES